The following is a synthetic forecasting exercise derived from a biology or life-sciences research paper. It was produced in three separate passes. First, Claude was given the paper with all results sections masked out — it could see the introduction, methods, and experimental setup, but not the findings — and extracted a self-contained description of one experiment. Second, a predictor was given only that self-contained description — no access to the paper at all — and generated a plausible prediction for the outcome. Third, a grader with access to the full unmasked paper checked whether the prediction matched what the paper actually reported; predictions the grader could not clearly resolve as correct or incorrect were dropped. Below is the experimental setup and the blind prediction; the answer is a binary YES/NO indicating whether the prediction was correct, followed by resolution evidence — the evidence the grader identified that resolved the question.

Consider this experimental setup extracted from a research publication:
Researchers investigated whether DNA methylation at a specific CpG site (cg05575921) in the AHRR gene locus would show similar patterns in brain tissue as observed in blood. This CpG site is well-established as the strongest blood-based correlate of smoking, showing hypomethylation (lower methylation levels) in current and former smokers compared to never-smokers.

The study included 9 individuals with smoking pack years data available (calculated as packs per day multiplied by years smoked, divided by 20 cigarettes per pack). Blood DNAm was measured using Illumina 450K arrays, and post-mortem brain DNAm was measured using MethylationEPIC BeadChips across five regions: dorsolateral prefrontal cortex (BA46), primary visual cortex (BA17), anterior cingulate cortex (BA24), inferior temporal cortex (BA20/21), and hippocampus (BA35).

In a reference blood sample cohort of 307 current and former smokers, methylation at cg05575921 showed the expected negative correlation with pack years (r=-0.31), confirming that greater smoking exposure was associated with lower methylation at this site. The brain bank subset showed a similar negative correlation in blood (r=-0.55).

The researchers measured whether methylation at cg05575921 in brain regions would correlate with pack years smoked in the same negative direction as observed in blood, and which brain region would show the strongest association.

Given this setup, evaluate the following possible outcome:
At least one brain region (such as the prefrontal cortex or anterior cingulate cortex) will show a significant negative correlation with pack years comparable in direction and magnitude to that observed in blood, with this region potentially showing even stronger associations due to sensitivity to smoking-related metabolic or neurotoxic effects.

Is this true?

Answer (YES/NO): YES